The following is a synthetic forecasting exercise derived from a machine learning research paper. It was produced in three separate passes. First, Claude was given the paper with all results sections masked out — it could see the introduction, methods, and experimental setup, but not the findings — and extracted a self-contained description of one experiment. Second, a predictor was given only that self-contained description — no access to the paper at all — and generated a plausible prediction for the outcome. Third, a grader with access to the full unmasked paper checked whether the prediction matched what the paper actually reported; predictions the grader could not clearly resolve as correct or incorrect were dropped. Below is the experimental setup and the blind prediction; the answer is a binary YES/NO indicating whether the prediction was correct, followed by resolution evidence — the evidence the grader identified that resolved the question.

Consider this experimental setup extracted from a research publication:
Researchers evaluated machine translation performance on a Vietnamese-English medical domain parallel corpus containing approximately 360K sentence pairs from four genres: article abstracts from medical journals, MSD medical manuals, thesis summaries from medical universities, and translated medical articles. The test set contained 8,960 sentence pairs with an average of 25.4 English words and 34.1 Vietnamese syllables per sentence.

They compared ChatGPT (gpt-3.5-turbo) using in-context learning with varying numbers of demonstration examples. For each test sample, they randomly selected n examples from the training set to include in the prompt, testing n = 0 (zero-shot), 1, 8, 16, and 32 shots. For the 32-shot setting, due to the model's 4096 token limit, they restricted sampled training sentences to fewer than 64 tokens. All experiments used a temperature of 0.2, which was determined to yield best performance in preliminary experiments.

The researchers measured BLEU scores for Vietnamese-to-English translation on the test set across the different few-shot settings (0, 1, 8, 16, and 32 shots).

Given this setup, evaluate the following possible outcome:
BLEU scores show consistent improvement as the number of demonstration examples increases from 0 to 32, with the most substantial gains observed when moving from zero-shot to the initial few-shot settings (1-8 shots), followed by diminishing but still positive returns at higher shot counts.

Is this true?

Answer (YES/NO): YES